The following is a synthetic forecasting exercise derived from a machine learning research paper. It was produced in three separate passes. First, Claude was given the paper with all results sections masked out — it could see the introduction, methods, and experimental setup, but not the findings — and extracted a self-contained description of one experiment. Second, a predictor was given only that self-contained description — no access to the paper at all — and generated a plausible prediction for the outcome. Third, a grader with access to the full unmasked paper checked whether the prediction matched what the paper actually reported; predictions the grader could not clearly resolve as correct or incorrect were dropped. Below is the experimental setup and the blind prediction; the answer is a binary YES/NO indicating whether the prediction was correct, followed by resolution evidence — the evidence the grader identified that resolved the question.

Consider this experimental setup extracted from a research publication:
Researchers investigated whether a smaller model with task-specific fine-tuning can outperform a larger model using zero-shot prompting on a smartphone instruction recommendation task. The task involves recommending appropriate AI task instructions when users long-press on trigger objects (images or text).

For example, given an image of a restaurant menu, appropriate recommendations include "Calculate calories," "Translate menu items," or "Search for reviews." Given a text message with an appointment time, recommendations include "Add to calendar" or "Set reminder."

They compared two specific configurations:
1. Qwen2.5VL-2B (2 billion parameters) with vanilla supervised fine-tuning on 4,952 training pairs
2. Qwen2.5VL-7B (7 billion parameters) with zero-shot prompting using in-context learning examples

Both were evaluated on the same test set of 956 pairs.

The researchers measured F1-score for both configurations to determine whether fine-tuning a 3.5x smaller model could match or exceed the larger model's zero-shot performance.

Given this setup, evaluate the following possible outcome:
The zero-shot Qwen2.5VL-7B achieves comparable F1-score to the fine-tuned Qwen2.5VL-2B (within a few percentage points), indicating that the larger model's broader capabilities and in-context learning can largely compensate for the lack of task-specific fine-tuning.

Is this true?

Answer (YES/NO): NO